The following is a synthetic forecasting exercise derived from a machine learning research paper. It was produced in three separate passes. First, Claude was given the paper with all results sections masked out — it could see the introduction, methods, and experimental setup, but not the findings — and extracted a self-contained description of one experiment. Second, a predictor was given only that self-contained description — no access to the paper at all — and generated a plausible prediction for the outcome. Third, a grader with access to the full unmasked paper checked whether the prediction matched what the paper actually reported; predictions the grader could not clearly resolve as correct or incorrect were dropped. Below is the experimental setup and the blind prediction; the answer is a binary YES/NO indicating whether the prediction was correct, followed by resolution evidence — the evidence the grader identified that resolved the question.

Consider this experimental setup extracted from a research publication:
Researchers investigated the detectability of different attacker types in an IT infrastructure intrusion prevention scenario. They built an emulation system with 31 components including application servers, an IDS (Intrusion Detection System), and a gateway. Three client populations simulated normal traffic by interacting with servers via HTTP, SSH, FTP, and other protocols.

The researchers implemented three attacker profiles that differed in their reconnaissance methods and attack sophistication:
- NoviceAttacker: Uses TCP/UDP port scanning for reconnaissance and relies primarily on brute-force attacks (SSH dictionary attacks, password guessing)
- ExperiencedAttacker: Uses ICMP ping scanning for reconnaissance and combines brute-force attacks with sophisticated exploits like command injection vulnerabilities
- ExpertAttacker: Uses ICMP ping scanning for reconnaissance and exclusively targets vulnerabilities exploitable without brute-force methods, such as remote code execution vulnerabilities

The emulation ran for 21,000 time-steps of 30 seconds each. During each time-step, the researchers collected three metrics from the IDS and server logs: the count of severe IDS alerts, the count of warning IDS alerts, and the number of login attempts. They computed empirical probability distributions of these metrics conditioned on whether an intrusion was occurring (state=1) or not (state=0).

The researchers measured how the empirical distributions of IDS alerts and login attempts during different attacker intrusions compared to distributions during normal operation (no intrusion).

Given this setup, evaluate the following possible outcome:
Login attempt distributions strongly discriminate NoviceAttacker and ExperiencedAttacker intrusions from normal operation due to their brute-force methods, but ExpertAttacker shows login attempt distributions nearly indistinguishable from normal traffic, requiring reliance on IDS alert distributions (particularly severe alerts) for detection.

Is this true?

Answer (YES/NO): NO